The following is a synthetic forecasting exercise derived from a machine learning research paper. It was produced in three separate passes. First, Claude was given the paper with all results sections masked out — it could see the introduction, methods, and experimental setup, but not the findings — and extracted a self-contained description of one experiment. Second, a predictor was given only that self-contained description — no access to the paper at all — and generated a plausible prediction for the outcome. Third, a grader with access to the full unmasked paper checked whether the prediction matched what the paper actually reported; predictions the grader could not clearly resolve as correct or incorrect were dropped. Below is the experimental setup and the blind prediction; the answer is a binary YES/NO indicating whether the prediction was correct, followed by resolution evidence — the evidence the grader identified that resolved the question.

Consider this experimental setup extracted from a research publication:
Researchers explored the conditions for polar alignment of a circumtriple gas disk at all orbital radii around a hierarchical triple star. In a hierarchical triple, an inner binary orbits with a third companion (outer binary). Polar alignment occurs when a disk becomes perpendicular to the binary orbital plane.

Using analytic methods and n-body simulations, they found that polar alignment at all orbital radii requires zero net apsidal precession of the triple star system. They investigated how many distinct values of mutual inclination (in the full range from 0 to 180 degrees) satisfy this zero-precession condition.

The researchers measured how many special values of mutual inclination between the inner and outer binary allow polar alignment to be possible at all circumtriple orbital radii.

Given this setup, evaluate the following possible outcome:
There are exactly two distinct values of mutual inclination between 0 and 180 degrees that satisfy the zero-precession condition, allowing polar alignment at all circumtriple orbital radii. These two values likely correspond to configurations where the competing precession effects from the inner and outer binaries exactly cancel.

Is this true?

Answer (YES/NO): YES